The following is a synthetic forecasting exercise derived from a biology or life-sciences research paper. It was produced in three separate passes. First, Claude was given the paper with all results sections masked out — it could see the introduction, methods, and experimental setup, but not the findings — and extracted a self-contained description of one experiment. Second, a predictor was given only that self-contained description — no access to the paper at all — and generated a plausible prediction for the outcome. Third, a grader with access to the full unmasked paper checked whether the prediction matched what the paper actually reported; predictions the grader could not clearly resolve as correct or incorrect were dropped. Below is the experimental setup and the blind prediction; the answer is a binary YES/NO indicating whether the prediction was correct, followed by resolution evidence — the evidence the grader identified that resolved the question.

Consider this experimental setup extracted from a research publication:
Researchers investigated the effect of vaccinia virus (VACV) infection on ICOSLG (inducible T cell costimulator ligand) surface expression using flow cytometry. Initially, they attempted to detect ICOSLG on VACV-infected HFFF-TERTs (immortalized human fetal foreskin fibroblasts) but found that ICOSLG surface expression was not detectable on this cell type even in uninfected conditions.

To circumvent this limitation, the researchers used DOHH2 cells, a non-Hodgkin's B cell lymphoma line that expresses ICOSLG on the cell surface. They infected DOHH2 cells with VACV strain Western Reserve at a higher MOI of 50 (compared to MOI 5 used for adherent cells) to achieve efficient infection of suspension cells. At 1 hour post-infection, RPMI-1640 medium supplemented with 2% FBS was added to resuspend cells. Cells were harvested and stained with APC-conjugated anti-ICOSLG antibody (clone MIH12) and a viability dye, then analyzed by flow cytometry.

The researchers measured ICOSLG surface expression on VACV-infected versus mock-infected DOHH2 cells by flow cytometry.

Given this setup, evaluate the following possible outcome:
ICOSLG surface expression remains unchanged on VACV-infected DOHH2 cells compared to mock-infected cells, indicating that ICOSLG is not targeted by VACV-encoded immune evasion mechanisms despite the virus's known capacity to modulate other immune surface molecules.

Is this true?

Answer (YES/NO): NO